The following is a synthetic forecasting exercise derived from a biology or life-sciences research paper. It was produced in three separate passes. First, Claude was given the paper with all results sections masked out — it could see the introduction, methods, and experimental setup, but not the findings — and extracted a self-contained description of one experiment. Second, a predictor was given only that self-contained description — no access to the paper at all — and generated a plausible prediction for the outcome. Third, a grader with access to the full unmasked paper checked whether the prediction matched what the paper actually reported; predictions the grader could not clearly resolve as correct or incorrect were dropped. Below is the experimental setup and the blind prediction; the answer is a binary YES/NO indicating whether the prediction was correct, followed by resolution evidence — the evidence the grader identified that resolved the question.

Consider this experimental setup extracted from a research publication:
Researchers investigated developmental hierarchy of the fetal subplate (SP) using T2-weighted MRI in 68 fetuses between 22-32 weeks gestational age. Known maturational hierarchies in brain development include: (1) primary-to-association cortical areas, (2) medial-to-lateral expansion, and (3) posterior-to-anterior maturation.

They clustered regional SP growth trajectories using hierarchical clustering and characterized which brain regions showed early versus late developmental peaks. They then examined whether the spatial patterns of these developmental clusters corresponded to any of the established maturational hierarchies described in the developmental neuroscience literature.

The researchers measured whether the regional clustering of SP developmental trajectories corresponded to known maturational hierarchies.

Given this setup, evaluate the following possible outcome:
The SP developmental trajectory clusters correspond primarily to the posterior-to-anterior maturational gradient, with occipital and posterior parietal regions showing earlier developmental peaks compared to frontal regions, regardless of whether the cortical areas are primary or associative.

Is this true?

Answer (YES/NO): NO